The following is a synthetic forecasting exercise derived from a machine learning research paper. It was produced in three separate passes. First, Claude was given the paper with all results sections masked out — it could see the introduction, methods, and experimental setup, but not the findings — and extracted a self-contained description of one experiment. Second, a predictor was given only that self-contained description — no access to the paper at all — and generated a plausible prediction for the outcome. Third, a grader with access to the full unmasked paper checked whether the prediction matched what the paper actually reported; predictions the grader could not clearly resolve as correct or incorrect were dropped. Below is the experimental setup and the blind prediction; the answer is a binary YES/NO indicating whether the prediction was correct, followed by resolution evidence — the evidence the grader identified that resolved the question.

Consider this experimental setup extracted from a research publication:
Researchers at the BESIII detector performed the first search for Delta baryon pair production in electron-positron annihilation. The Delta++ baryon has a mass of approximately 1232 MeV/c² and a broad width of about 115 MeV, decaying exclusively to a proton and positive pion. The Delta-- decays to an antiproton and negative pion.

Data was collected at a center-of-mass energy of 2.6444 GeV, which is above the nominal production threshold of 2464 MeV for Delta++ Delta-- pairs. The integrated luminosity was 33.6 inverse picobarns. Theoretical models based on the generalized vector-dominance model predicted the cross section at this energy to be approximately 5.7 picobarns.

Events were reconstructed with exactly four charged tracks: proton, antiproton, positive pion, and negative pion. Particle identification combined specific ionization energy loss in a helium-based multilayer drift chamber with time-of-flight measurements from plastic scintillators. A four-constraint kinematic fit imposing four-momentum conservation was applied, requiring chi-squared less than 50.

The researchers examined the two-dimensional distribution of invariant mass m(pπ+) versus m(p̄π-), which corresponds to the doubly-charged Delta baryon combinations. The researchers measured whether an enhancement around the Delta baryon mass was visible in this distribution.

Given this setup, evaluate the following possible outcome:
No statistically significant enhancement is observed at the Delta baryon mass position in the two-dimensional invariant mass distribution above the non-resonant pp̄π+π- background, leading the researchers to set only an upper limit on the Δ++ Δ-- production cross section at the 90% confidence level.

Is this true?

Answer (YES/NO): YES